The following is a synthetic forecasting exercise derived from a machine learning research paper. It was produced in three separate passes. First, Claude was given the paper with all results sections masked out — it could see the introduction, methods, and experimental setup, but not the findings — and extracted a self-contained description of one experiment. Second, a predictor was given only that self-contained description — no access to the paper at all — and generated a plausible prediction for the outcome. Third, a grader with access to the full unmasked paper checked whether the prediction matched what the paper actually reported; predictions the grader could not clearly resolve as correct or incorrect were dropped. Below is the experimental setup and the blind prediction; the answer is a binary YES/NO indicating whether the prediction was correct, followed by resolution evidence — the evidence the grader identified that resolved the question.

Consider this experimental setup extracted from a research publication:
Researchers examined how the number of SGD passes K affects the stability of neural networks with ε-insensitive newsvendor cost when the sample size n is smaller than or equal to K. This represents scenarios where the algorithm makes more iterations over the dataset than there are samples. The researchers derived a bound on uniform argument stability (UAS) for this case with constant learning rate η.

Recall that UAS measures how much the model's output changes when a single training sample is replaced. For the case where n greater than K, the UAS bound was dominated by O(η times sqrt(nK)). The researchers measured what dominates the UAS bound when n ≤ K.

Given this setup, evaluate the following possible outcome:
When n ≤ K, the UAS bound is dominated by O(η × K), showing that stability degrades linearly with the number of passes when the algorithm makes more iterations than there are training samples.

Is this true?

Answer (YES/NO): YES